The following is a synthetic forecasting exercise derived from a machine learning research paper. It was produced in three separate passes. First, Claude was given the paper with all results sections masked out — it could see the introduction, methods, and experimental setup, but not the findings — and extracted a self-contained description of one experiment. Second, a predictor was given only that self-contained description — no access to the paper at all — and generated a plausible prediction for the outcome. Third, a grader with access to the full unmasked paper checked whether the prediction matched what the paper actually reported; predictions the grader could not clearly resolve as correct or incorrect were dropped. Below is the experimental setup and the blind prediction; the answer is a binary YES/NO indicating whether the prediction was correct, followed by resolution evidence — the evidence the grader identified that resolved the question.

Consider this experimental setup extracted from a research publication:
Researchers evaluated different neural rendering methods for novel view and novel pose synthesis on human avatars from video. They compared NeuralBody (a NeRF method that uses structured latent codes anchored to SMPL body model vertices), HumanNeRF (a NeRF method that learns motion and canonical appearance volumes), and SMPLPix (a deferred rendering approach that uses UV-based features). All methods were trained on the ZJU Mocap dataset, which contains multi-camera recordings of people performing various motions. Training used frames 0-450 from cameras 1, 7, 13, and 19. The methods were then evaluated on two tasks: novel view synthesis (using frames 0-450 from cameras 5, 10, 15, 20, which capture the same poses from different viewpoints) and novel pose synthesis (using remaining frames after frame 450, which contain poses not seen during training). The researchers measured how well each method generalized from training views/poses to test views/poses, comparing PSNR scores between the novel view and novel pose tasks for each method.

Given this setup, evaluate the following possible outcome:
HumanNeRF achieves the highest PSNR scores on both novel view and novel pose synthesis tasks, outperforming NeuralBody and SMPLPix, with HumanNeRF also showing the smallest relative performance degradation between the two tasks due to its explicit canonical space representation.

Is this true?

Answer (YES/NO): YES